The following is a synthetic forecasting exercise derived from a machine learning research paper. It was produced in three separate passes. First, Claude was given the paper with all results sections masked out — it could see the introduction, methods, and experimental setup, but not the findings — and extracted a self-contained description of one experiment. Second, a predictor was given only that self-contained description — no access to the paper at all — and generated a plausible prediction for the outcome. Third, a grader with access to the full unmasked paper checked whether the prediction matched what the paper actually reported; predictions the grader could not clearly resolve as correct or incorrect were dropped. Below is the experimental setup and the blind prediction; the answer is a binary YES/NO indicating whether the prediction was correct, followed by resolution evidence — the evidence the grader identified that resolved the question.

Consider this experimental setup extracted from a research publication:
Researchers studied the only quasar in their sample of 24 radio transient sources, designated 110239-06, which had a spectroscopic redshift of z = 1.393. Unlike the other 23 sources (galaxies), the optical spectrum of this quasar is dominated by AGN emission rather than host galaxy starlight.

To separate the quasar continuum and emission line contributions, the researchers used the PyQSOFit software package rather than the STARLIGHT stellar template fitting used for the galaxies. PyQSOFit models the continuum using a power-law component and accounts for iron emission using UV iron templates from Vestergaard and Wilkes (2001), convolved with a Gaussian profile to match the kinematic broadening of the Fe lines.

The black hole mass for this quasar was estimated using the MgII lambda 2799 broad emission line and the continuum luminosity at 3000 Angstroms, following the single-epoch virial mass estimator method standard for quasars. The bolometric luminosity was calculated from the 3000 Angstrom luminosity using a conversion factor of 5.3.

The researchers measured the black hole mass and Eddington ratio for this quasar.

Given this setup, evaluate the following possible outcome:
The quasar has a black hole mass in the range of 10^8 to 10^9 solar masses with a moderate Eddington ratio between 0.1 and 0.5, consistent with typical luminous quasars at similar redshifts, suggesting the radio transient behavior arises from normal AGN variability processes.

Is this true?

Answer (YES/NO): NO